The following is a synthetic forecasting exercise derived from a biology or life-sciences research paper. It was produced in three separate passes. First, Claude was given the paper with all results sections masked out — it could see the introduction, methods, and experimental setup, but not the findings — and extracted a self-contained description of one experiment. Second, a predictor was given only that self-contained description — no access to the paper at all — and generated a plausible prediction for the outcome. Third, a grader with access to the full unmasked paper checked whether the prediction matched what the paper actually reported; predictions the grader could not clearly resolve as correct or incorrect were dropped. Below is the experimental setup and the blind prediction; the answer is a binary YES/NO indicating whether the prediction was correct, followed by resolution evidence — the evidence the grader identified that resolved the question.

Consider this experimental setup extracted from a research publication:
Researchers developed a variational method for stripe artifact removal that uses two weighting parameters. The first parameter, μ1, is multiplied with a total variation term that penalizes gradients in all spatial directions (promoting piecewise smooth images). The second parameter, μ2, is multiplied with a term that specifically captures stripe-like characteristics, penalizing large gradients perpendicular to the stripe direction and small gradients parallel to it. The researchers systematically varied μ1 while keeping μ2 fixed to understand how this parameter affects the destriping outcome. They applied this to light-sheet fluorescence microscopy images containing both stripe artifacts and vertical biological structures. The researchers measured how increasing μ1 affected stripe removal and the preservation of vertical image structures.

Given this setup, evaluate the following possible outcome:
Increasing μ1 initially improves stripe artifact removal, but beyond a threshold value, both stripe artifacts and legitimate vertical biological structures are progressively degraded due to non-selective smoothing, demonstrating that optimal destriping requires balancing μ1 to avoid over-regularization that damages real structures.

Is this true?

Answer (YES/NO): NO